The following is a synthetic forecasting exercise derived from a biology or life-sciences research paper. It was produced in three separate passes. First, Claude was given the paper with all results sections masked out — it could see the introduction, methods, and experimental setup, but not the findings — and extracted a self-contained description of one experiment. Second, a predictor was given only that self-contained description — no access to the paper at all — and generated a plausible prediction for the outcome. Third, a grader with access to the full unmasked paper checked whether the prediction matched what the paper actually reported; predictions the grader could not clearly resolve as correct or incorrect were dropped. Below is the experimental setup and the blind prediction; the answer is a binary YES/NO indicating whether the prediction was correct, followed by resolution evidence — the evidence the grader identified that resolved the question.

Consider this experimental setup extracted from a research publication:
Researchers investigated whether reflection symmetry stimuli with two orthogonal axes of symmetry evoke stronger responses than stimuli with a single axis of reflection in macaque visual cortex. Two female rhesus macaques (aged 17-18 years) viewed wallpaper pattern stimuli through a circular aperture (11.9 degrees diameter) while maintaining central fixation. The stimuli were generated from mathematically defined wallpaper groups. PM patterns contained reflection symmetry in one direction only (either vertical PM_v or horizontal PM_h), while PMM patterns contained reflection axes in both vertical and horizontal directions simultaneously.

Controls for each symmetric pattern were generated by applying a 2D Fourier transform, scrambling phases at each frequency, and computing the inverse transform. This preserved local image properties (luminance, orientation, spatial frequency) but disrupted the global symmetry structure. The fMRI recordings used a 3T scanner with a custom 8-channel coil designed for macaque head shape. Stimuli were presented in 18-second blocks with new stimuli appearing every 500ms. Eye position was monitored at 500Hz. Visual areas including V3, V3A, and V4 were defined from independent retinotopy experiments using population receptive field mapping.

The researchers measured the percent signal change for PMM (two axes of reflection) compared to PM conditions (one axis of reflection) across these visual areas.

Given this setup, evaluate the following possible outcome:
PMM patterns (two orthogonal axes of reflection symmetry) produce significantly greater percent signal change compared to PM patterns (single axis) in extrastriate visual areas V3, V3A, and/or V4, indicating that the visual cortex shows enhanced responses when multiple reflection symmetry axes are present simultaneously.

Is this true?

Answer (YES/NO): YES